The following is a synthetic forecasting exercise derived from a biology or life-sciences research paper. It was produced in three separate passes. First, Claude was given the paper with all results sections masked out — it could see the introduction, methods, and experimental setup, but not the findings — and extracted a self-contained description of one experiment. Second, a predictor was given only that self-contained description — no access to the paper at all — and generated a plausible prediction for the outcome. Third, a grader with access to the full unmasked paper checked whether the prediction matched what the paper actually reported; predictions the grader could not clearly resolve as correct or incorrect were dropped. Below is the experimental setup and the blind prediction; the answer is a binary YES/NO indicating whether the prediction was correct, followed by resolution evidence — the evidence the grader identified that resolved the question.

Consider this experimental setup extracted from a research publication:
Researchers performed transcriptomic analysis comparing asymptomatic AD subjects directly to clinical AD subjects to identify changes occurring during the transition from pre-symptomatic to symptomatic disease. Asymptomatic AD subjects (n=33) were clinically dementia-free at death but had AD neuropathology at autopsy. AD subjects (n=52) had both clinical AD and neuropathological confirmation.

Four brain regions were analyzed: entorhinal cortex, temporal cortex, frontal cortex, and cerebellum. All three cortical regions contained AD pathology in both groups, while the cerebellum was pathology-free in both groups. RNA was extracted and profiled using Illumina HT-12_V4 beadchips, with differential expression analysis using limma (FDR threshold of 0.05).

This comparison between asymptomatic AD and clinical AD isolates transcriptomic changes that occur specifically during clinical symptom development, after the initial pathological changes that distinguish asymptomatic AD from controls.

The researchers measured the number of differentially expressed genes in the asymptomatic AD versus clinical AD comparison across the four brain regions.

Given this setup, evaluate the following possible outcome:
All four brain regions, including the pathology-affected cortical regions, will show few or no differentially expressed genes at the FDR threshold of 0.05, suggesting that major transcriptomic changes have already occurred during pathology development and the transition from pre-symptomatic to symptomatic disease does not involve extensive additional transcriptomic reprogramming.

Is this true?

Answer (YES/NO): NO